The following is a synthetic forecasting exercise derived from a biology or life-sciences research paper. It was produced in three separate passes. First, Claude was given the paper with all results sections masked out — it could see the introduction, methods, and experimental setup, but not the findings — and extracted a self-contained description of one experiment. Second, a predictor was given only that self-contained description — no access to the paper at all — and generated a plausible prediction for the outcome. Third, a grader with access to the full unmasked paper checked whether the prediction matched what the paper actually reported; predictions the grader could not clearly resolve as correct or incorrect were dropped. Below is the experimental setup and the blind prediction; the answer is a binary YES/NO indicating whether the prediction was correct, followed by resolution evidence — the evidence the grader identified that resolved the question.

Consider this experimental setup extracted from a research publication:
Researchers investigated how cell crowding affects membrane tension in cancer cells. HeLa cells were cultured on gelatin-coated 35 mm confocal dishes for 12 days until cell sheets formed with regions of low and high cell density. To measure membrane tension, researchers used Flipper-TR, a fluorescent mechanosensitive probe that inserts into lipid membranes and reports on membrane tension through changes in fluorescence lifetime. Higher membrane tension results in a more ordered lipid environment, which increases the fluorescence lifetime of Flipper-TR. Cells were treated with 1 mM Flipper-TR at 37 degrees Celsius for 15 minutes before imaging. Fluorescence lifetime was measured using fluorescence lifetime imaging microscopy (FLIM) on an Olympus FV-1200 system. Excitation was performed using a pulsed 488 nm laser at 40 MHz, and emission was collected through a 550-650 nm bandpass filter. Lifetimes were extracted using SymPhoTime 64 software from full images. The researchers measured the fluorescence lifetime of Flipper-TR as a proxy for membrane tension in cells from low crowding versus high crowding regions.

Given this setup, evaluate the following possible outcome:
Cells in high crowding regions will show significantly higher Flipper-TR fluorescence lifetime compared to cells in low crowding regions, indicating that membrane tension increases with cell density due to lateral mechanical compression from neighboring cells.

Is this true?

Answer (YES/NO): NO